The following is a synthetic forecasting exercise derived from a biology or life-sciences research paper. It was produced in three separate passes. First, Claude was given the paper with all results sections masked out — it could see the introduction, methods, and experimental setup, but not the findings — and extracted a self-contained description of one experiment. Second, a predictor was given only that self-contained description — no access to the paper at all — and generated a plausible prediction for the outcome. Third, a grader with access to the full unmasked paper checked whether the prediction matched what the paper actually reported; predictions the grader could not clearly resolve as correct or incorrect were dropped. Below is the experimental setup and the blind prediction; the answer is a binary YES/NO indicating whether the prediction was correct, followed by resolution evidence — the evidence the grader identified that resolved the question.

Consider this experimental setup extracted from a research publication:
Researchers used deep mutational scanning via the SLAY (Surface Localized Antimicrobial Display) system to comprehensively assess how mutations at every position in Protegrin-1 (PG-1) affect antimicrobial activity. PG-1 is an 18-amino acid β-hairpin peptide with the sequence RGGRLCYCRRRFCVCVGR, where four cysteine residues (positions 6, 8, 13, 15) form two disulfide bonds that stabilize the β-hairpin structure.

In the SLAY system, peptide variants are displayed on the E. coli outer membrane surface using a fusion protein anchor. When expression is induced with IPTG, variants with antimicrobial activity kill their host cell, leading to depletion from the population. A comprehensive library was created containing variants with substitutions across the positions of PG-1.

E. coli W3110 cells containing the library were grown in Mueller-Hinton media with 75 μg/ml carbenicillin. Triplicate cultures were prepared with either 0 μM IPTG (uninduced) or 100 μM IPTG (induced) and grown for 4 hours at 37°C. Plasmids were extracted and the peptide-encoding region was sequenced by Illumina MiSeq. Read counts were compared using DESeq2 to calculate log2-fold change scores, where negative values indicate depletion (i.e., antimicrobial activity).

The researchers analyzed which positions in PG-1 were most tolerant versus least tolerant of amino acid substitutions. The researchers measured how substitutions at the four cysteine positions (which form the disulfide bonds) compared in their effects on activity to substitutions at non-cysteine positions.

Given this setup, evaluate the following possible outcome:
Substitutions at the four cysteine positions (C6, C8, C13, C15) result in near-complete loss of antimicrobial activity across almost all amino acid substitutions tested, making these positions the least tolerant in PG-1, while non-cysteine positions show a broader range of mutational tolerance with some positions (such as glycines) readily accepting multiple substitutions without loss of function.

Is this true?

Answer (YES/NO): YES